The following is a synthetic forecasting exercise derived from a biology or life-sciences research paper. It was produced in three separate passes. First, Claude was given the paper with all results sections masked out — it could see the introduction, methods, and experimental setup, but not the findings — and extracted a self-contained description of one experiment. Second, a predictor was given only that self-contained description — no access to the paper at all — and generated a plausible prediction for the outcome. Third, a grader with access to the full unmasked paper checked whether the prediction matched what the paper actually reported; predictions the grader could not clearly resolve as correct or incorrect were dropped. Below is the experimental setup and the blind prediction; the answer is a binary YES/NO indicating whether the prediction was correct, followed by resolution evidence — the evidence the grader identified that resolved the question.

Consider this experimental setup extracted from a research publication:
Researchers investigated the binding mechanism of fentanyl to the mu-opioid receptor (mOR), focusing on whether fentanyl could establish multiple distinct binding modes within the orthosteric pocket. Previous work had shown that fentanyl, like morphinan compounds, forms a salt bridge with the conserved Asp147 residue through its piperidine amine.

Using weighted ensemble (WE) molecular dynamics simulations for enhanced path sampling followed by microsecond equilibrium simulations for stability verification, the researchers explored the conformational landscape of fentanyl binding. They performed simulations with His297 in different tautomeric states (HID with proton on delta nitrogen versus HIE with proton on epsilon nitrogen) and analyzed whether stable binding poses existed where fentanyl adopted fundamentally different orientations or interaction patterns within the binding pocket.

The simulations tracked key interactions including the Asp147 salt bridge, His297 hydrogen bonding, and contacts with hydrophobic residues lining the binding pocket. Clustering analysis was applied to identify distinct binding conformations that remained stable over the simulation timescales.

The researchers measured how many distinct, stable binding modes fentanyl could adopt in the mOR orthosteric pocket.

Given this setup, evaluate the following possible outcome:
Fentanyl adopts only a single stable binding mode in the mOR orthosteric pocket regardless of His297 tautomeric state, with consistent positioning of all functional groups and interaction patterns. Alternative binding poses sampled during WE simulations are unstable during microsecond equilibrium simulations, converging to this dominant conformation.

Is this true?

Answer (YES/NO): NO